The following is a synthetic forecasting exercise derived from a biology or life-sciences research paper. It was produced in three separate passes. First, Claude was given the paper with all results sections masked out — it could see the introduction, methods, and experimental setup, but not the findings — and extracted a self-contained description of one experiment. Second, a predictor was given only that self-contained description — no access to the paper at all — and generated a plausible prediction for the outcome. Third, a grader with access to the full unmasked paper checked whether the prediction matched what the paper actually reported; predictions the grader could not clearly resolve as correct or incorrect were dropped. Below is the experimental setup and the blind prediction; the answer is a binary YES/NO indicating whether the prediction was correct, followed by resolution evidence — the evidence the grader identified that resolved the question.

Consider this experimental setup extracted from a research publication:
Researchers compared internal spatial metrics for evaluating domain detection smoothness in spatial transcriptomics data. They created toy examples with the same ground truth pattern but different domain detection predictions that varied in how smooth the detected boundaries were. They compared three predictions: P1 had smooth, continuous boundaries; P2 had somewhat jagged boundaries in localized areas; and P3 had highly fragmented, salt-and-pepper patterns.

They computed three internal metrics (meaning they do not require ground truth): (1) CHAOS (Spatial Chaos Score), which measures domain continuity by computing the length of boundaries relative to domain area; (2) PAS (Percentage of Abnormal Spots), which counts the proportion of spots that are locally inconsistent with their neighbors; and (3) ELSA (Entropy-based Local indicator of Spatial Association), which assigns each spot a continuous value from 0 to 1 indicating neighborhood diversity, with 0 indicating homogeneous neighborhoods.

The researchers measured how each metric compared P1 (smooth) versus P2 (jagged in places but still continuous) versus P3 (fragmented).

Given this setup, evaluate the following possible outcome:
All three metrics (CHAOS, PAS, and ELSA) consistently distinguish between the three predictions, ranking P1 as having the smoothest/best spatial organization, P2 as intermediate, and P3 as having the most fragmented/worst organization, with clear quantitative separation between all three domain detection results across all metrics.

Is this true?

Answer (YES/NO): NO